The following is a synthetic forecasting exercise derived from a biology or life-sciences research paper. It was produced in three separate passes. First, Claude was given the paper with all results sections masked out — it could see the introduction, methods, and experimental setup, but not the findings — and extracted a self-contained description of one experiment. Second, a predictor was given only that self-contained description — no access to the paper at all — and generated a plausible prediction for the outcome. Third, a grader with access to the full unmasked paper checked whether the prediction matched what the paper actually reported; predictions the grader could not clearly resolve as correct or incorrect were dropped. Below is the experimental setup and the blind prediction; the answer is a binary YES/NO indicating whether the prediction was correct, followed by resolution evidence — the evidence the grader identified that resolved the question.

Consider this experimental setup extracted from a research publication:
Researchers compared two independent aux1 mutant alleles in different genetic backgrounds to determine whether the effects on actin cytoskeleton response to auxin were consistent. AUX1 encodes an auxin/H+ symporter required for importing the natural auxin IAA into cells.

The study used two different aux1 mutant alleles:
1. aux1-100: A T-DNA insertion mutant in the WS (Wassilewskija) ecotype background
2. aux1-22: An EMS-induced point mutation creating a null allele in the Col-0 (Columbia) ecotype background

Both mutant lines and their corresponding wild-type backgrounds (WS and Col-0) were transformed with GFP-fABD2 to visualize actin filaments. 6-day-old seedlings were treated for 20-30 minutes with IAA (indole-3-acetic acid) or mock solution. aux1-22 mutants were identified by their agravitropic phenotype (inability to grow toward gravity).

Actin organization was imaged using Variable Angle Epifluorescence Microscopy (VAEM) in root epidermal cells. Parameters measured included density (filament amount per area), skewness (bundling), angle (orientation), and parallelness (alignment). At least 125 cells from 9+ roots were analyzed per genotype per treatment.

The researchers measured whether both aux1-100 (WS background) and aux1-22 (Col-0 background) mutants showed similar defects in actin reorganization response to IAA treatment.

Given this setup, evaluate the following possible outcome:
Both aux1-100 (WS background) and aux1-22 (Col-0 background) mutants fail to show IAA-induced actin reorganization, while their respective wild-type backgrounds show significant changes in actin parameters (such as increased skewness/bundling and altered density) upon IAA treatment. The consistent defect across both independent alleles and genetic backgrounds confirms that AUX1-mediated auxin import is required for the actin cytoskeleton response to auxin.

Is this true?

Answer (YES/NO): NO